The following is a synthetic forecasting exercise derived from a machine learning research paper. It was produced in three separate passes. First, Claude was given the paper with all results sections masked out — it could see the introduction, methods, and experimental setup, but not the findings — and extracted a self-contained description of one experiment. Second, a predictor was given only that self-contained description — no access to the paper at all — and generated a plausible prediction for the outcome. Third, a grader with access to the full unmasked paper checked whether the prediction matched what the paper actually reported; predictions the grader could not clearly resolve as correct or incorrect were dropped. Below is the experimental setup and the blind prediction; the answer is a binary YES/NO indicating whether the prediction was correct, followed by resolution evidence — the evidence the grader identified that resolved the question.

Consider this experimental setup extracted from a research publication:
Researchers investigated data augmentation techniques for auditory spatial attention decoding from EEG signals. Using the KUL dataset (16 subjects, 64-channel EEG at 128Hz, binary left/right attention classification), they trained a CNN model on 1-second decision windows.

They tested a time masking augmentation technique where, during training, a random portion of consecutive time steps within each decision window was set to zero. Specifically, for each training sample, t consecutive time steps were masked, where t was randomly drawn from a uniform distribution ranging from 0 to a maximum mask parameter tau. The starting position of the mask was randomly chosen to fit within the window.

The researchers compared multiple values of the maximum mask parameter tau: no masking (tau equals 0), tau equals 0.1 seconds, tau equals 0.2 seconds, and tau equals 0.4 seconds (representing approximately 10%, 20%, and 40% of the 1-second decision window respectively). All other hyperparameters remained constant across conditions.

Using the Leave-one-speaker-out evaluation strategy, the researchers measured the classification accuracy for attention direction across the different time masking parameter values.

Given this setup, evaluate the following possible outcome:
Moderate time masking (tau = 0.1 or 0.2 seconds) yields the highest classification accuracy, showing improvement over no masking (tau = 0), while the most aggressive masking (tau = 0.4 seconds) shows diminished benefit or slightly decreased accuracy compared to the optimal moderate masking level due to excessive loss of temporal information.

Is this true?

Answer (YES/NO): NO